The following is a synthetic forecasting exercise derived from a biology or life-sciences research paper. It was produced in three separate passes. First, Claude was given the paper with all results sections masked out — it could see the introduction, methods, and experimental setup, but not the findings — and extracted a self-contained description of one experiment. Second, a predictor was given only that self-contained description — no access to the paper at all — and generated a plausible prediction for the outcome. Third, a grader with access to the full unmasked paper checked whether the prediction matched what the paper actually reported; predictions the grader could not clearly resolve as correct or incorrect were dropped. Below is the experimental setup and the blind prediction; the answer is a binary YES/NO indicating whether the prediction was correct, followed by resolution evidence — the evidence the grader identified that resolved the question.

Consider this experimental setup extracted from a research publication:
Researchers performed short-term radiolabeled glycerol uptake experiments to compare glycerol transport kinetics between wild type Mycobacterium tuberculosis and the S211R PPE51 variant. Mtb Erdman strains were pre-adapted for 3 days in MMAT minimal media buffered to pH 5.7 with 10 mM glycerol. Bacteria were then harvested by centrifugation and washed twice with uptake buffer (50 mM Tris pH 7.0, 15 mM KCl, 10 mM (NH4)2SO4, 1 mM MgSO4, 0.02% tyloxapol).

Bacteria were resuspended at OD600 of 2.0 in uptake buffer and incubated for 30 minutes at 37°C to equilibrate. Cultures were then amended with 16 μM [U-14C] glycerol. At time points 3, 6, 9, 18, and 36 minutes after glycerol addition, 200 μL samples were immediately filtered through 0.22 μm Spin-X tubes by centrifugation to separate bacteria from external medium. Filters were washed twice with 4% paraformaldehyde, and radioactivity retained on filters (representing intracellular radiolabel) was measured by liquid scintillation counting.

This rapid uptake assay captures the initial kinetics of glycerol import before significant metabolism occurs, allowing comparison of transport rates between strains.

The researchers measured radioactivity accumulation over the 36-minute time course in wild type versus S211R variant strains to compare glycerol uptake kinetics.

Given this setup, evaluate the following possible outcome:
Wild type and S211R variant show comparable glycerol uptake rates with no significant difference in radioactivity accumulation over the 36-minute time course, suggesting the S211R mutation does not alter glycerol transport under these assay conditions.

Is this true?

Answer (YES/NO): NO